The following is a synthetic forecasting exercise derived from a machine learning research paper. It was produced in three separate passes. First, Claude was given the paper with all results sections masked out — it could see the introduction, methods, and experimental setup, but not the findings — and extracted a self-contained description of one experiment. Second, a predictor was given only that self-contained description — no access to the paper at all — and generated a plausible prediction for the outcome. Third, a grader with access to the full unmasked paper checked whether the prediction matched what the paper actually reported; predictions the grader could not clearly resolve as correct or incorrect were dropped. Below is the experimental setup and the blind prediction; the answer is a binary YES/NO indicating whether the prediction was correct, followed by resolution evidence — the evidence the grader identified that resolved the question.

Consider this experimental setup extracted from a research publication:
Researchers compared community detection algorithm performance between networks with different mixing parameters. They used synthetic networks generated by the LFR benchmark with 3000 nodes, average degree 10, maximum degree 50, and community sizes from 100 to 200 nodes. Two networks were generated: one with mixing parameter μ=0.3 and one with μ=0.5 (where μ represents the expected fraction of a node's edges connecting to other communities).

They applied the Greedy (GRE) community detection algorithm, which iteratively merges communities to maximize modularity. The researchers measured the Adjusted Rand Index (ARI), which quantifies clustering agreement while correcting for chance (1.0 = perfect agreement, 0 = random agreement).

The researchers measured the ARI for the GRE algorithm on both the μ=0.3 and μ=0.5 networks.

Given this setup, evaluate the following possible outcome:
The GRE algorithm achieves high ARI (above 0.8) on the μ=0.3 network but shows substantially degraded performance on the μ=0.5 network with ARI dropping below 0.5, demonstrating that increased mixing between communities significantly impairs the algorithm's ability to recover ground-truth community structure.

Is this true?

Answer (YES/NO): NO